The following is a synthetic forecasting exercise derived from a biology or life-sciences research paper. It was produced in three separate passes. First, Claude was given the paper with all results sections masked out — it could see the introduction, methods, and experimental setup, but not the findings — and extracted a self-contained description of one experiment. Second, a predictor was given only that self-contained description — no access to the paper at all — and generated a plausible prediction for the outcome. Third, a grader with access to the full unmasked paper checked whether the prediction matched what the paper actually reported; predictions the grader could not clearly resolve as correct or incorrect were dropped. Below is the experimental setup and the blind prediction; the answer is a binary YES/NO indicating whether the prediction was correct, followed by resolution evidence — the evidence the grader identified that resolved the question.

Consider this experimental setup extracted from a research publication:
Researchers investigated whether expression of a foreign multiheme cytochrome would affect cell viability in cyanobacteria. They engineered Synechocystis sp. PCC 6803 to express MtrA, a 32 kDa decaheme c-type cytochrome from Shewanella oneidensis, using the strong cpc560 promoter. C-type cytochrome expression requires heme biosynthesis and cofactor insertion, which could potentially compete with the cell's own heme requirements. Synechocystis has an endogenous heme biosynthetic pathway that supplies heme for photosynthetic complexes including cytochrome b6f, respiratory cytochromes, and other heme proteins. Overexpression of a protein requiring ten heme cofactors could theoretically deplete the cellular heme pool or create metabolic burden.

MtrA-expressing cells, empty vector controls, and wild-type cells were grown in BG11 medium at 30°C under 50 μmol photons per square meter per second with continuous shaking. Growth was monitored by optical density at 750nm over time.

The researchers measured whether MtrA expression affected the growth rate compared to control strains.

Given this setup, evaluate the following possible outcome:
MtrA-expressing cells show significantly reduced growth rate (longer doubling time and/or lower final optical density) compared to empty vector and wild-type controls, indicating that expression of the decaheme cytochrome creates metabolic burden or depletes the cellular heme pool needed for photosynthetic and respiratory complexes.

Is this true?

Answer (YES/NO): NO